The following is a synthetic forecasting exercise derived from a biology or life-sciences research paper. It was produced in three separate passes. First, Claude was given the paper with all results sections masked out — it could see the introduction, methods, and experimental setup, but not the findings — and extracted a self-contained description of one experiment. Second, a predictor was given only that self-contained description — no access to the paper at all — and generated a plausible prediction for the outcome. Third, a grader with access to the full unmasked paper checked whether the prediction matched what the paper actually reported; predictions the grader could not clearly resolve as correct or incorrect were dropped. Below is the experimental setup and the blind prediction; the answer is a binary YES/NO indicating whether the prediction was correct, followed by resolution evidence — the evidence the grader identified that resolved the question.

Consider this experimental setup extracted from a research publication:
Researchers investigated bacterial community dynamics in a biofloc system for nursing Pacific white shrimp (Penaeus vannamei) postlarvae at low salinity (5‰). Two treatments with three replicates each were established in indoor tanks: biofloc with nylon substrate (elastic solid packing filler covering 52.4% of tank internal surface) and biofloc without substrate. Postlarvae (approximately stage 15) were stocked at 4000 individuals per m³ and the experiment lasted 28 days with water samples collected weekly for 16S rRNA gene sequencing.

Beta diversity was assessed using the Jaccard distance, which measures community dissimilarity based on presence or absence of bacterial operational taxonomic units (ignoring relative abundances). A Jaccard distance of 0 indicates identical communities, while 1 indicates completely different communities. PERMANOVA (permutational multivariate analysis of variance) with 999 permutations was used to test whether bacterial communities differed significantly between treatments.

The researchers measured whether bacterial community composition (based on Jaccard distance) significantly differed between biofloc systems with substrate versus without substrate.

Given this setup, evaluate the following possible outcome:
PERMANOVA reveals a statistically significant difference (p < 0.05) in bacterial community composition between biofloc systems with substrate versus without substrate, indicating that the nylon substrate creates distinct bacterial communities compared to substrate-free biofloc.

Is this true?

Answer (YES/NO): YES